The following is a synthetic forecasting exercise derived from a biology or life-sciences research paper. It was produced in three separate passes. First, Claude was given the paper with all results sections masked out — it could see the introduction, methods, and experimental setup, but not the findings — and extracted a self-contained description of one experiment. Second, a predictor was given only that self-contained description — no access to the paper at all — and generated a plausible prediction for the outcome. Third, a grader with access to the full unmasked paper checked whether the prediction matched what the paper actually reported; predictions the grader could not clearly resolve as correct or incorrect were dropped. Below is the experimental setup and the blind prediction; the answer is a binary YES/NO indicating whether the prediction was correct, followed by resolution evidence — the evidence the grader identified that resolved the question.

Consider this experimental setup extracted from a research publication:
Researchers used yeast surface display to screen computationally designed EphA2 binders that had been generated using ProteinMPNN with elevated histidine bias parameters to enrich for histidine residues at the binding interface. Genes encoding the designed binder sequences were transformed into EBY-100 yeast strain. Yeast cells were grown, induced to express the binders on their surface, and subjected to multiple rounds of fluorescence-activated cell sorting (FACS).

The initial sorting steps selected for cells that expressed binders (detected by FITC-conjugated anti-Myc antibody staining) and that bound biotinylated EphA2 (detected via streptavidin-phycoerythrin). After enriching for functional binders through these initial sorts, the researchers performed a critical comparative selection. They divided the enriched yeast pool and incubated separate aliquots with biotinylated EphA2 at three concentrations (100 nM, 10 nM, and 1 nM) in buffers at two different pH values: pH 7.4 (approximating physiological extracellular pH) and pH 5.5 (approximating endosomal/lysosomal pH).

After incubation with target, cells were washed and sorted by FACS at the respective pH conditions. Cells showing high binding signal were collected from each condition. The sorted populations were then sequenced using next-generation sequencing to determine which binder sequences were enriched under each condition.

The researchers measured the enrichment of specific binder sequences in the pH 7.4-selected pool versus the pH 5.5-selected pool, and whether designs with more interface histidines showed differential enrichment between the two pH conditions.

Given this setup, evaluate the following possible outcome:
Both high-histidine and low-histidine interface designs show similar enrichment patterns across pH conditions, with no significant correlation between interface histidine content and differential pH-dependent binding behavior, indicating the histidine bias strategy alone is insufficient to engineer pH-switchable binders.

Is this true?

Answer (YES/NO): YES